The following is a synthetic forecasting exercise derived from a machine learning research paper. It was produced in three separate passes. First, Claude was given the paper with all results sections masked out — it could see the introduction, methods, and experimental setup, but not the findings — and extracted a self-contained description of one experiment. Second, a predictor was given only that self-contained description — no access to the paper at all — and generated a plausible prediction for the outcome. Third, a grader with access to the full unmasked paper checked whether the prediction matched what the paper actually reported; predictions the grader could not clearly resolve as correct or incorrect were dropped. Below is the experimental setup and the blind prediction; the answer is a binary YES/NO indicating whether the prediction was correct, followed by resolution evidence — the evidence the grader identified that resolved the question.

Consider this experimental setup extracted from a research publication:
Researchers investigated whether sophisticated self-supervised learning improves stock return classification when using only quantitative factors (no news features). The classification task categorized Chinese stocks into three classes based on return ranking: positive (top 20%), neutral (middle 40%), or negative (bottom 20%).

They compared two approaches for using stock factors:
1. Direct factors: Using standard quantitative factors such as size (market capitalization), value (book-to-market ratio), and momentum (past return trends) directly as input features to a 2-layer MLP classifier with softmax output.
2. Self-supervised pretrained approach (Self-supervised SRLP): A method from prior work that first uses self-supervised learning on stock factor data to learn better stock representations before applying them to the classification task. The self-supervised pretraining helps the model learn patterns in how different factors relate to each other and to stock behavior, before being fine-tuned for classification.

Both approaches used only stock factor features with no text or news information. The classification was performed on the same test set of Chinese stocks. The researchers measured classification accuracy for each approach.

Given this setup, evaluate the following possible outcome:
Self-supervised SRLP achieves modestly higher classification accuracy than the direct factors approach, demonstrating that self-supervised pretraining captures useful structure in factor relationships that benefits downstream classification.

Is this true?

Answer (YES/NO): NO